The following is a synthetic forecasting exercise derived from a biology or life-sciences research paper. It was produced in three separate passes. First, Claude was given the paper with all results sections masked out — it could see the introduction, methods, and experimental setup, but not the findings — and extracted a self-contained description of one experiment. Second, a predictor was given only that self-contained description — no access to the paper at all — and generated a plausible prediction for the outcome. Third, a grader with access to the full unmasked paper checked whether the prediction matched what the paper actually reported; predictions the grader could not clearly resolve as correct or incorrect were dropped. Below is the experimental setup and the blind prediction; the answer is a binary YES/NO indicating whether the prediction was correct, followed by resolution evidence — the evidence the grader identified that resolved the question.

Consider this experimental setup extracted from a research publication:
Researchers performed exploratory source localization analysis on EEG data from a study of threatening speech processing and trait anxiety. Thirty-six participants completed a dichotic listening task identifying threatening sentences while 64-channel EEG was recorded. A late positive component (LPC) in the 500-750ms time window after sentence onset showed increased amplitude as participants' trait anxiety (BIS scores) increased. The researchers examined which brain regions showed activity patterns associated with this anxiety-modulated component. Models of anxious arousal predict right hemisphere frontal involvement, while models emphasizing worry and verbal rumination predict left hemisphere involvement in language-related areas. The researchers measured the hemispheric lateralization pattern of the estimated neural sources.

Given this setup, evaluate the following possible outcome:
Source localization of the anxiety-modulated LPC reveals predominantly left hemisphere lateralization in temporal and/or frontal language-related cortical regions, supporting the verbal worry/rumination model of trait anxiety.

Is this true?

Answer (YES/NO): YES